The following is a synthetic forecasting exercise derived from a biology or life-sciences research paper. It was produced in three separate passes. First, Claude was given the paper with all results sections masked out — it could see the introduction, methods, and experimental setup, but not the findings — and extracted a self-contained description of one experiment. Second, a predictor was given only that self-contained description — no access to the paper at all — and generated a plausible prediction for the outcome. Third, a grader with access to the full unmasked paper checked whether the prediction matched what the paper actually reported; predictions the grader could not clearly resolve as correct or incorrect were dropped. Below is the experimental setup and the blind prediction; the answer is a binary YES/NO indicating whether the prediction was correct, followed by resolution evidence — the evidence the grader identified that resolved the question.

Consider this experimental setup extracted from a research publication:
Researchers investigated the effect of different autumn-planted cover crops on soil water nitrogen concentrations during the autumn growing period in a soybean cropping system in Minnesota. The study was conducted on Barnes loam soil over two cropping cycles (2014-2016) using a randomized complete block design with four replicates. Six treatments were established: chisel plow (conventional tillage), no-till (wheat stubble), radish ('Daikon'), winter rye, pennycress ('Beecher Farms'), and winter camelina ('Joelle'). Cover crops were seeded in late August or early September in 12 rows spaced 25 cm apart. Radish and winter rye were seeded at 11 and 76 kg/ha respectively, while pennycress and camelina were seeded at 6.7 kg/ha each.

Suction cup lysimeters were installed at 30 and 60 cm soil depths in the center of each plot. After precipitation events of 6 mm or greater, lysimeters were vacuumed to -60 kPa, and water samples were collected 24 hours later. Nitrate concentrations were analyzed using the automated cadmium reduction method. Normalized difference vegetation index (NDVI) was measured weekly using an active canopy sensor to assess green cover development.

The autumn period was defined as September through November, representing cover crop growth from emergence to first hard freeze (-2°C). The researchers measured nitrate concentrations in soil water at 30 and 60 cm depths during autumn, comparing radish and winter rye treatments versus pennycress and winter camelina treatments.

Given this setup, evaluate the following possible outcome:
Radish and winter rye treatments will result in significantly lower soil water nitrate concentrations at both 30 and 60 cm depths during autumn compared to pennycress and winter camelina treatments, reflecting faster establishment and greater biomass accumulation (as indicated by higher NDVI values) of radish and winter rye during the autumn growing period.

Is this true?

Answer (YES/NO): NO